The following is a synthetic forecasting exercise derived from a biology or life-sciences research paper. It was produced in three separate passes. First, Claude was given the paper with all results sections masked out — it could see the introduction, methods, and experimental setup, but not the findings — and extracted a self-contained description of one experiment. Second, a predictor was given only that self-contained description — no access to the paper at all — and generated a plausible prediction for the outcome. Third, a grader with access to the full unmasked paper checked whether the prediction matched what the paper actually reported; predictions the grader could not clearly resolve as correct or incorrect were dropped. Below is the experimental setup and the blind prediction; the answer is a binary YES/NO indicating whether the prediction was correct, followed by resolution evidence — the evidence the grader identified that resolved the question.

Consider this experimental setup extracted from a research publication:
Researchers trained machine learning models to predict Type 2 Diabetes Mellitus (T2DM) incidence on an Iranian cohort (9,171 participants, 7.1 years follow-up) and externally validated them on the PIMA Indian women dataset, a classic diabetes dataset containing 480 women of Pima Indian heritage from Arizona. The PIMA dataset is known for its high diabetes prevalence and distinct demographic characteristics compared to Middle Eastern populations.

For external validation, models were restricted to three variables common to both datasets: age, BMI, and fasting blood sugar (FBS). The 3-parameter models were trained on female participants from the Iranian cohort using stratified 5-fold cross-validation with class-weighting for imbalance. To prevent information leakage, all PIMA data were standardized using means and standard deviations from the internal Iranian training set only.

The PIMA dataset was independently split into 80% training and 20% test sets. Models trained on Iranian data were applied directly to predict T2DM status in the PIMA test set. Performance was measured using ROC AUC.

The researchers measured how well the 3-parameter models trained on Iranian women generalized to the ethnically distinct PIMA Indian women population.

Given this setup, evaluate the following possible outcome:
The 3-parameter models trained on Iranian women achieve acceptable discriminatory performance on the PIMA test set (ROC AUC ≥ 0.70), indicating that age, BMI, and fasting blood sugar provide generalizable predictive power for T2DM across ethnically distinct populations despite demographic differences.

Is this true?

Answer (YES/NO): YES